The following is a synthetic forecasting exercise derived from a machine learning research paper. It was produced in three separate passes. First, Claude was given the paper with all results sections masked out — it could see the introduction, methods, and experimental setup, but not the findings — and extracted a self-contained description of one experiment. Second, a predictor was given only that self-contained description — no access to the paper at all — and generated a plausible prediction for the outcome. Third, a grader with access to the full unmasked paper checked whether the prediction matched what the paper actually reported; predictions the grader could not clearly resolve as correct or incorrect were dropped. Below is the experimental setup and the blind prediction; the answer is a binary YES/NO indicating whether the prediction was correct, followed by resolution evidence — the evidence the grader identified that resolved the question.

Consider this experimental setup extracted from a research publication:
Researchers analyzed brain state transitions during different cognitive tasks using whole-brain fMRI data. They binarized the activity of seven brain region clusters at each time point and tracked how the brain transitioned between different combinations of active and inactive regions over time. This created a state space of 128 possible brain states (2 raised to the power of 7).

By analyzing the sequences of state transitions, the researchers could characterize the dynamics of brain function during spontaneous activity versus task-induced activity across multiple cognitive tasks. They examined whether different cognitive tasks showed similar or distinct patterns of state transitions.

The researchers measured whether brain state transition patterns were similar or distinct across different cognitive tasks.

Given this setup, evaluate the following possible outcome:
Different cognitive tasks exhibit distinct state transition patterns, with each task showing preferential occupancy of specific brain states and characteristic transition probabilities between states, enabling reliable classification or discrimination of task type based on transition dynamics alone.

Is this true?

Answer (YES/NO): YES